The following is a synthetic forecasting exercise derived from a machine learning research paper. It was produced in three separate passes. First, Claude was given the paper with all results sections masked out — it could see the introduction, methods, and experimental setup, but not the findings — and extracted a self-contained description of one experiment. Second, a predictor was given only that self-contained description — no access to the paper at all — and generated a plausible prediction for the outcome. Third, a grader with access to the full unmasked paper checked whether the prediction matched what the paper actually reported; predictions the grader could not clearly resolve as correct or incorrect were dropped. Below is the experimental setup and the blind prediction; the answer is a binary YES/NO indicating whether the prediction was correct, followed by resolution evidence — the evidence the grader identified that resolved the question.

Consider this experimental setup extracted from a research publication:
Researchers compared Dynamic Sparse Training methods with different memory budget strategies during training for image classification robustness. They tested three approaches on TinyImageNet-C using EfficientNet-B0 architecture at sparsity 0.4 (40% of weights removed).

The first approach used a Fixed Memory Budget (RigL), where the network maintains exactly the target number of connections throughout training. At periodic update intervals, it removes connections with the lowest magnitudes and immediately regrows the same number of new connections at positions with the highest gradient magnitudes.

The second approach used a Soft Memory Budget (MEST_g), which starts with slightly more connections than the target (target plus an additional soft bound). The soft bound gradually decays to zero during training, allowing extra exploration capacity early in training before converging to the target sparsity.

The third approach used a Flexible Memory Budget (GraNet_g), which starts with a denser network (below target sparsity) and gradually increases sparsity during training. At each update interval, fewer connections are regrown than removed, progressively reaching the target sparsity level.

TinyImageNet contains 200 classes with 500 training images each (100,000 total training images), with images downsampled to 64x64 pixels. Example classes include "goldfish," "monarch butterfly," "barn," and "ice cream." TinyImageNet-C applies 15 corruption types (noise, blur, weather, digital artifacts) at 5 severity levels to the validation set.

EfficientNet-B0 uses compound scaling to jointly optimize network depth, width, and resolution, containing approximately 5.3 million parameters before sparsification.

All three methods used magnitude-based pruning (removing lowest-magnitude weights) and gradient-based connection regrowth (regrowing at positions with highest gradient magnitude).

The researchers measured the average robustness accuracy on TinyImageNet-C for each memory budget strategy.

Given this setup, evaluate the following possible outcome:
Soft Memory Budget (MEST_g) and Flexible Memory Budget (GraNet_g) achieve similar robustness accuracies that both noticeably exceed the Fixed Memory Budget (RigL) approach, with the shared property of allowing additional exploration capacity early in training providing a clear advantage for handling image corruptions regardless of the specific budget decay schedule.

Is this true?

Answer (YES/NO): NO